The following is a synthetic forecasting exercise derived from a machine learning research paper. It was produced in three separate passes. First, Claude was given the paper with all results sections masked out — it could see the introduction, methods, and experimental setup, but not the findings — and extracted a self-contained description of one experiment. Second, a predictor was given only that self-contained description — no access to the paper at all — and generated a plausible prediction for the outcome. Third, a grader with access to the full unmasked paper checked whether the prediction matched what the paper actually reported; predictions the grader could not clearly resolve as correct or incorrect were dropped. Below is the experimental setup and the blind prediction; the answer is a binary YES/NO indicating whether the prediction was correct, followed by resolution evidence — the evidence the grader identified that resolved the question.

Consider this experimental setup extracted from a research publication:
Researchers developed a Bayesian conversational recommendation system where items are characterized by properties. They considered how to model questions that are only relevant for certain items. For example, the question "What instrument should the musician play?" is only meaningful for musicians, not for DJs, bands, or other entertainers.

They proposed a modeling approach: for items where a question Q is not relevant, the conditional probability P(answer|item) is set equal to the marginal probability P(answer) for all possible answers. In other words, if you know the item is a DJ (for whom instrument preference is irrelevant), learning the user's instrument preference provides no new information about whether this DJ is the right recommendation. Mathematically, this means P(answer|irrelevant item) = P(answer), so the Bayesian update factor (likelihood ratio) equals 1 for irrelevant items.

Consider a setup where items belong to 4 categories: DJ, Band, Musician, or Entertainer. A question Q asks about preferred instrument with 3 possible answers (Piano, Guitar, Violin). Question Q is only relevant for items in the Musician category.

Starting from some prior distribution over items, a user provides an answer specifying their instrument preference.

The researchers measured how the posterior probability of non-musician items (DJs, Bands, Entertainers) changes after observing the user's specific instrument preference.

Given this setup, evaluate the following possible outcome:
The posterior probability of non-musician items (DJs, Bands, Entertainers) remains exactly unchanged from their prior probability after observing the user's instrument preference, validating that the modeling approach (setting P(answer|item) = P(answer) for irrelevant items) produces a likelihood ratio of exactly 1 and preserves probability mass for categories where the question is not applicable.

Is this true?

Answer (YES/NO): YES